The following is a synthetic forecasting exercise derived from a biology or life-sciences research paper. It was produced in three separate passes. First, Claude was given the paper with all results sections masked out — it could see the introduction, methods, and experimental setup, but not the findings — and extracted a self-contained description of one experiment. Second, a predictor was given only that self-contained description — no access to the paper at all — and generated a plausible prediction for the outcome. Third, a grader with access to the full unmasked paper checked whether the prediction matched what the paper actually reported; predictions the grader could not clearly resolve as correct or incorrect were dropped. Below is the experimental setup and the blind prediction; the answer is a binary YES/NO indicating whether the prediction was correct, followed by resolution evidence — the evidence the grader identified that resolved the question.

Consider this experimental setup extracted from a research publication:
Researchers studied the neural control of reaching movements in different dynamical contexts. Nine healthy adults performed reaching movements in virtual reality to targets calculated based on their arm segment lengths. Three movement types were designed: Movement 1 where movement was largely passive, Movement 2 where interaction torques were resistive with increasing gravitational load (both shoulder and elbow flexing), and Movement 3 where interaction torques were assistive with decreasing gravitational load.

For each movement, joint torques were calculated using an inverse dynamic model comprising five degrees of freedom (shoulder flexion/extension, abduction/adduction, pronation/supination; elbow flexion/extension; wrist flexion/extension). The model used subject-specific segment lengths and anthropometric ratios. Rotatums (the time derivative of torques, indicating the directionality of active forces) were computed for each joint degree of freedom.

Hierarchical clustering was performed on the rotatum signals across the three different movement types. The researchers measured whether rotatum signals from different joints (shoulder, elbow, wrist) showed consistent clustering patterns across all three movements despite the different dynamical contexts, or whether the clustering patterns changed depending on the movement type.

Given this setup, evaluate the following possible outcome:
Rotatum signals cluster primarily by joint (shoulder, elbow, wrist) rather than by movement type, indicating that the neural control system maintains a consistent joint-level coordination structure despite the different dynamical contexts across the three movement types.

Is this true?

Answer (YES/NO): NO